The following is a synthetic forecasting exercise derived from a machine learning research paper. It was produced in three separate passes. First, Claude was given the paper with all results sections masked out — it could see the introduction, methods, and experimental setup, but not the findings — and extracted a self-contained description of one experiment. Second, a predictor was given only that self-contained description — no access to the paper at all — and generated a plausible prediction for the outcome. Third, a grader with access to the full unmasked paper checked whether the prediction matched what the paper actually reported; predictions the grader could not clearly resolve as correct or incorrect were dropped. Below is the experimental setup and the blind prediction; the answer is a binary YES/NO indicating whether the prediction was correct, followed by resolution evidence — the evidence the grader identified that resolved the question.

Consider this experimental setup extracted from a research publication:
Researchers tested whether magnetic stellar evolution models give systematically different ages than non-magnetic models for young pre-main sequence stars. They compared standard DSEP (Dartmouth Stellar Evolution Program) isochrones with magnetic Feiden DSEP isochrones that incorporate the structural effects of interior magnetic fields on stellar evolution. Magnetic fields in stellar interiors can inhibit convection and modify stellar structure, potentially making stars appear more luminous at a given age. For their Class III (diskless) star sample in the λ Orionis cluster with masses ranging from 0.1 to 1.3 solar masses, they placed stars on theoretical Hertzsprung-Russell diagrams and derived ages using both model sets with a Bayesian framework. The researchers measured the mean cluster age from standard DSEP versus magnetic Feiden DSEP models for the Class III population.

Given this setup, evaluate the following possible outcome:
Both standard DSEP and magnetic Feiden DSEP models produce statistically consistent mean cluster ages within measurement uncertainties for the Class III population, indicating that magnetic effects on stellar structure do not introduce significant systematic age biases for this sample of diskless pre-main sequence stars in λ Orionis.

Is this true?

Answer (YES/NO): NO